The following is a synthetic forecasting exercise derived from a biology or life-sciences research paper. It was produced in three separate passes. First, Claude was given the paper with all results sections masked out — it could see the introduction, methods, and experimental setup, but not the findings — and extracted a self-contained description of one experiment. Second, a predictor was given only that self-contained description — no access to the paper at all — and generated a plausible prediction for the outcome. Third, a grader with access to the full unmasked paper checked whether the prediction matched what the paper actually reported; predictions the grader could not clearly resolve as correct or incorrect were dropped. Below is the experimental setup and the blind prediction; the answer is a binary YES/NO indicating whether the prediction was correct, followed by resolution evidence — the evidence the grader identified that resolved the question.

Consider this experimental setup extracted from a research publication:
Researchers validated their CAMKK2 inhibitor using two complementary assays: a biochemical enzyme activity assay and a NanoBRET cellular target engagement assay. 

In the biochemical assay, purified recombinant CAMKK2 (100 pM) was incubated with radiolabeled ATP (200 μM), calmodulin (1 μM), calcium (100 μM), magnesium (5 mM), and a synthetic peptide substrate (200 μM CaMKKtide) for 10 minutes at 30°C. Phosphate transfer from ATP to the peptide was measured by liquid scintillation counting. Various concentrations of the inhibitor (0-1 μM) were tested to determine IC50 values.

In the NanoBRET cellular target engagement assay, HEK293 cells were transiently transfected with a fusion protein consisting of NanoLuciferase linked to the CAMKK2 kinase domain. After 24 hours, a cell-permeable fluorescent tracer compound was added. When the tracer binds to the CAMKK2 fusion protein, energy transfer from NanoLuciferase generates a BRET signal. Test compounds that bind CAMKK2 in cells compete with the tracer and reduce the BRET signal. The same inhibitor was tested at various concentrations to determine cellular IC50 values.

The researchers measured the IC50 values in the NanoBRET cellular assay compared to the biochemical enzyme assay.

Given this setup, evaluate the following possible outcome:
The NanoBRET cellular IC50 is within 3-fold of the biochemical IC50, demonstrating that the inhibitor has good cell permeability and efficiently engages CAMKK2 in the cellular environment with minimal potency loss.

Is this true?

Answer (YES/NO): NO